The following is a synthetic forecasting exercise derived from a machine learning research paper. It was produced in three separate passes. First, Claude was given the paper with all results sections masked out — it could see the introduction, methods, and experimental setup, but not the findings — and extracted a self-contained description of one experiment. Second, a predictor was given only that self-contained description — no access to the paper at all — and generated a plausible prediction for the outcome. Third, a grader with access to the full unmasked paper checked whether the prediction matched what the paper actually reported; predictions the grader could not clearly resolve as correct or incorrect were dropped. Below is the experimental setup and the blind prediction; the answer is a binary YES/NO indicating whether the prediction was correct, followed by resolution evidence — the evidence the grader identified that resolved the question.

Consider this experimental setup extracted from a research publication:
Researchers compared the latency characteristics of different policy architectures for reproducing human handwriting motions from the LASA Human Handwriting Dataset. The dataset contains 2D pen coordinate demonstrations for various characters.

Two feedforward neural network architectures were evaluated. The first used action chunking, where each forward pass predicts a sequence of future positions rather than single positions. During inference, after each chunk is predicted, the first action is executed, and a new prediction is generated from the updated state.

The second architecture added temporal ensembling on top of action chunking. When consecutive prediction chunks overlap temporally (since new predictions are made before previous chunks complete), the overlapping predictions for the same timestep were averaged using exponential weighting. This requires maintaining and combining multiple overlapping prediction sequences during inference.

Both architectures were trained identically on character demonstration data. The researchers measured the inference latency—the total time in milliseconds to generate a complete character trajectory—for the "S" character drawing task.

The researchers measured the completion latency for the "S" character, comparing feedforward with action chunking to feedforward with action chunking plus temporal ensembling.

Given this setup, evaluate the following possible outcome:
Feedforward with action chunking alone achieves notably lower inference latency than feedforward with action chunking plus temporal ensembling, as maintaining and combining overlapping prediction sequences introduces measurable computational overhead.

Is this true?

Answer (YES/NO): NO